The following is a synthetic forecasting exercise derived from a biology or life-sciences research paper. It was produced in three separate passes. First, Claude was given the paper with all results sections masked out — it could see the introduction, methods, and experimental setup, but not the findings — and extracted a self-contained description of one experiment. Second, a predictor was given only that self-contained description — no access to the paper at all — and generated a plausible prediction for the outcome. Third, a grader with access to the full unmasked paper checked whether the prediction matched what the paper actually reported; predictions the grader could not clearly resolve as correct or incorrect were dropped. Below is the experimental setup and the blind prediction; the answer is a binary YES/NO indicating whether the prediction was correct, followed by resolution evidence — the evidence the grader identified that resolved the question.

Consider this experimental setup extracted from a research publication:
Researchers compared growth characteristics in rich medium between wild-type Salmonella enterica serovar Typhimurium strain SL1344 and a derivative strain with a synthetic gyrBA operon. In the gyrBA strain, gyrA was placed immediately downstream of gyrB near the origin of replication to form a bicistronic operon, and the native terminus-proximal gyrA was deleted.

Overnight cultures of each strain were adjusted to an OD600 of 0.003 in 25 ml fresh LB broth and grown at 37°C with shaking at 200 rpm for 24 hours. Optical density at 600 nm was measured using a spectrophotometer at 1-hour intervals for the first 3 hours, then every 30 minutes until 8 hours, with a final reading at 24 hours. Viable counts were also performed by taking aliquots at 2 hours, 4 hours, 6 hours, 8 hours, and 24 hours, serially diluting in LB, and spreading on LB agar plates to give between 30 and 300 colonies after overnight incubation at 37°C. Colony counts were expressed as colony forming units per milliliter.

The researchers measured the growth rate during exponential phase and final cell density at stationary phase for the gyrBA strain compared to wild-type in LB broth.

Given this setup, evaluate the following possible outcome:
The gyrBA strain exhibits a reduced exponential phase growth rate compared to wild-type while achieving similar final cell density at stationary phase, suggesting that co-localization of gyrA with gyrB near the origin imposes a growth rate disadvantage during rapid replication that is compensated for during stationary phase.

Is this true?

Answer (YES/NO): NO